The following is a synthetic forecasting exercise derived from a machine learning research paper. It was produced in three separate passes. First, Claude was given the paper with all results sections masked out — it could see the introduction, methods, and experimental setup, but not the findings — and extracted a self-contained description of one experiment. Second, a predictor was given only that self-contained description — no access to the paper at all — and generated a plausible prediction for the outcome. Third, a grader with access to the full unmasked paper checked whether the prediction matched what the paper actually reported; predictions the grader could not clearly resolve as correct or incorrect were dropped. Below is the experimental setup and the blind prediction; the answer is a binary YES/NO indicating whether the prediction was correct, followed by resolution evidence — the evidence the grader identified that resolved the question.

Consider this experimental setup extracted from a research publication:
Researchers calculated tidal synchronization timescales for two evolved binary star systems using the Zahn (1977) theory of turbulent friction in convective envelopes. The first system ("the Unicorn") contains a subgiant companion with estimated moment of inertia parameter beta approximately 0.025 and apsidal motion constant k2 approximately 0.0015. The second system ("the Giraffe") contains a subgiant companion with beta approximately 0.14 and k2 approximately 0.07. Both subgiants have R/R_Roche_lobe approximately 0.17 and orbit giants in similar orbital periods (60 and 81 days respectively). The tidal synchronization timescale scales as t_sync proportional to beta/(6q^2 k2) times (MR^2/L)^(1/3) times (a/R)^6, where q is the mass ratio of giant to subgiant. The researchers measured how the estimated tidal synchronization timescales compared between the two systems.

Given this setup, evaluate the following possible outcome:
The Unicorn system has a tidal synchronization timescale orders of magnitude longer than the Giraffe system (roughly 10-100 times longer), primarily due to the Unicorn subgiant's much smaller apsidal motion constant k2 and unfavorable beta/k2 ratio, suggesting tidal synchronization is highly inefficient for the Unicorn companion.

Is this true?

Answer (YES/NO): YES